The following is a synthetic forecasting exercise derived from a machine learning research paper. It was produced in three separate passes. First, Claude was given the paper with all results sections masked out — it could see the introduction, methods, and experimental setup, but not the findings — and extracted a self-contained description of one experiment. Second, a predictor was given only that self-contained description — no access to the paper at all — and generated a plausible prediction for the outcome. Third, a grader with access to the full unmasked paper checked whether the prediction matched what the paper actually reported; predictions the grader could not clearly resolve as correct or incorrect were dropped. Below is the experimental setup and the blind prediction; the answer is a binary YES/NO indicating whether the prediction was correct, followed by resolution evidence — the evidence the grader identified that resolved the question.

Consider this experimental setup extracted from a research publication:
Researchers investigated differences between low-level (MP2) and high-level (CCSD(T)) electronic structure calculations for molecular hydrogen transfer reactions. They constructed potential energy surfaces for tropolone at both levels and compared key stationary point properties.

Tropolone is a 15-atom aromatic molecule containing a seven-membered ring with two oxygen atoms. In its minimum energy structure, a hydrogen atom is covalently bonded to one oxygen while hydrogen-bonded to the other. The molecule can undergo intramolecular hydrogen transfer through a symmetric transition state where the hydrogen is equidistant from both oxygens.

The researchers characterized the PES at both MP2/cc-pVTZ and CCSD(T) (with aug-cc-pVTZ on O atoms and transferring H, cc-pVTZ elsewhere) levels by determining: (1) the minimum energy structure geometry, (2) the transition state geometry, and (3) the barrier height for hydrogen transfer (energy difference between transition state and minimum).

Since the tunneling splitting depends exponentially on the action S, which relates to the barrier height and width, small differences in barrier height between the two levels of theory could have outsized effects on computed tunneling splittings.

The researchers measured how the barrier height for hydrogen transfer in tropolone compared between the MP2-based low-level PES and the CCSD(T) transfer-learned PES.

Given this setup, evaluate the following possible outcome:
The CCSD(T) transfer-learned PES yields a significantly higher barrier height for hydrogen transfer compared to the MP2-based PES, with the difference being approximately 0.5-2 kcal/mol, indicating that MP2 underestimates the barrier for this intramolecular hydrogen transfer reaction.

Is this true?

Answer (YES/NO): NO